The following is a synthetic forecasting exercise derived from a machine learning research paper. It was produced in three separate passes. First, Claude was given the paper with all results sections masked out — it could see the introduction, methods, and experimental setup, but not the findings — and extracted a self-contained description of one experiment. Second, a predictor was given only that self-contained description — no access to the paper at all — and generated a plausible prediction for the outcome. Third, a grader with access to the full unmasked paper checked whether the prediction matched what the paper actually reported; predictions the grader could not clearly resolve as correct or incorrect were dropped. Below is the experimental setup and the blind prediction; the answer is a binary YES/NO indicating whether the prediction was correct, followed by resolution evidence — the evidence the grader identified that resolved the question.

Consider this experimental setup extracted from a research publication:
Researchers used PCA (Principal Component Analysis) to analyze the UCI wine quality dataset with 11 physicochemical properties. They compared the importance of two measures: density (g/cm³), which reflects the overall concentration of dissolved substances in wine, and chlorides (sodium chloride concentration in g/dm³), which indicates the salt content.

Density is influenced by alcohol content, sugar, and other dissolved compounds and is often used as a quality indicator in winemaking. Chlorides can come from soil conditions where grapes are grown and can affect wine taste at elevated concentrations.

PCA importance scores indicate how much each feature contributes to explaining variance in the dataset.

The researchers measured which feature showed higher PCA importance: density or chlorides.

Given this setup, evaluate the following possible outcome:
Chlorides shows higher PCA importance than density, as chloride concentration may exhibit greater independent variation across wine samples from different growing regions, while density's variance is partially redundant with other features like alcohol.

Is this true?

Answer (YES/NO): NO